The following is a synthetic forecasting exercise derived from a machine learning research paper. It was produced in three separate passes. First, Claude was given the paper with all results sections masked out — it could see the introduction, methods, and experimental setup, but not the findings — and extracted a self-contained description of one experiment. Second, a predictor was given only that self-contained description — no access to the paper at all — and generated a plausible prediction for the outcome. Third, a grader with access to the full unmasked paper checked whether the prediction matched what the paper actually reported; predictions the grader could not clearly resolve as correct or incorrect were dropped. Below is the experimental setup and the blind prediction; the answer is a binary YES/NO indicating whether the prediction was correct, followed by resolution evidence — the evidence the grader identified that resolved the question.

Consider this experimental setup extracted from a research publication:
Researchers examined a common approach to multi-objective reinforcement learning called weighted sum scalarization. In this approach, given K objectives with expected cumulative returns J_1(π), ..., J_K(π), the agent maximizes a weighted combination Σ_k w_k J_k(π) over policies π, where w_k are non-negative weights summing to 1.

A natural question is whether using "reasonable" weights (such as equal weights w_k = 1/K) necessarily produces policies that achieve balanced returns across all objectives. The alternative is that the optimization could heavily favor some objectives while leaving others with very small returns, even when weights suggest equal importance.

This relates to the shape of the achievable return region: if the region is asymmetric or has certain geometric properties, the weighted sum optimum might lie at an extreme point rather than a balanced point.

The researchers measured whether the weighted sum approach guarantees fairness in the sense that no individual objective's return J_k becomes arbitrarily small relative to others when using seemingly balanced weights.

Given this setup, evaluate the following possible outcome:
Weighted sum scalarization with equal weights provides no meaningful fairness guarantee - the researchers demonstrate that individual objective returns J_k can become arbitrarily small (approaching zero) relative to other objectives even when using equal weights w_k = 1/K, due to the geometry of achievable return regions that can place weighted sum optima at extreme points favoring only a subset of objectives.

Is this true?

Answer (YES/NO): YES